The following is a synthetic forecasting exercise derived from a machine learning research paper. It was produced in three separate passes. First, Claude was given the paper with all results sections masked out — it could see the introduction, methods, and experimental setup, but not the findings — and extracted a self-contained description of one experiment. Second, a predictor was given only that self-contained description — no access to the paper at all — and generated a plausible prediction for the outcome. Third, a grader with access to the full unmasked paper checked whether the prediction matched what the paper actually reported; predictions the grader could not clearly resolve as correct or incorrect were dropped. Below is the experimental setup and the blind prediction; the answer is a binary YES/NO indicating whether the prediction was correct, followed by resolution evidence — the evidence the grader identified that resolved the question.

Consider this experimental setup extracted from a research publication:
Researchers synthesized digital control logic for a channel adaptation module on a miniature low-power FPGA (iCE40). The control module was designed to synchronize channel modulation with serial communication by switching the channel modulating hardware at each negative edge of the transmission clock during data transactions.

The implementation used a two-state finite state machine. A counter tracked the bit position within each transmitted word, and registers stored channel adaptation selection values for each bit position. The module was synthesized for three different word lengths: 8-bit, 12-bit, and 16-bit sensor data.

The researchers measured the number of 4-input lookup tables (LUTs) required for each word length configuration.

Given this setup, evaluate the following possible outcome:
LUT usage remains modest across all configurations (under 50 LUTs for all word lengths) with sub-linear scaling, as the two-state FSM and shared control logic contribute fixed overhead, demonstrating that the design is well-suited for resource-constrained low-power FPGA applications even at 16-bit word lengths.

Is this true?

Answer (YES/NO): NO